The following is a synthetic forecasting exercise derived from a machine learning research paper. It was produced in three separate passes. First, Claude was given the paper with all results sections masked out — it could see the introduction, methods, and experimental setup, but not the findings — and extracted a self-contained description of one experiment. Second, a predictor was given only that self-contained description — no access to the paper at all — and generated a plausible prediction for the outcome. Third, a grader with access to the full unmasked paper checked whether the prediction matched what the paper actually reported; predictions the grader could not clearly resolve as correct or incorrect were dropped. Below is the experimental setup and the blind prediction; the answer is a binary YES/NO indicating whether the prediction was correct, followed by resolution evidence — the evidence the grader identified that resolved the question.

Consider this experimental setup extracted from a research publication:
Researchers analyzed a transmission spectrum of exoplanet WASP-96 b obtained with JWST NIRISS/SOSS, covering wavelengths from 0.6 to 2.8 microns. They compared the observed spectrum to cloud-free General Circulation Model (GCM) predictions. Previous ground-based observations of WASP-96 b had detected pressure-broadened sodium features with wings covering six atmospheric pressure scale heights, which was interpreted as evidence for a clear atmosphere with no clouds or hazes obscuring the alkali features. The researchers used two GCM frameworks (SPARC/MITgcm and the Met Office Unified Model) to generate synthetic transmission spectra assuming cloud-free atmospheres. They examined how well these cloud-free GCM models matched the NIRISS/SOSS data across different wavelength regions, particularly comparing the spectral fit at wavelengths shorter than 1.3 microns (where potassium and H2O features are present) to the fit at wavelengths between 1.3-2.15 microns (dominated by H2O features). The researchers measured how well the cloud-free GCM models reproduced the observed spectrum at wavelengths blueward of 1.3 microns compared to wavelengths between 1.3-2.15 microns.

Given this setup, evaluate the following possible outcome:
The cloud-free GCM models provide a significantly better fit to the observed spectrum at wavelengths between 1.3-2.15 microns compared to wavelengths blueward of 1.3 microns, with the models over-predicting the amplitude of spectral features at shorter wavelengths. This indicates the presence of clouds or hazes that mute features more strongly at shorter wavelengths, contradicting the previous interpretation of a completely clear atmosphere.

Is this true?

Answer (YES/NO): YES